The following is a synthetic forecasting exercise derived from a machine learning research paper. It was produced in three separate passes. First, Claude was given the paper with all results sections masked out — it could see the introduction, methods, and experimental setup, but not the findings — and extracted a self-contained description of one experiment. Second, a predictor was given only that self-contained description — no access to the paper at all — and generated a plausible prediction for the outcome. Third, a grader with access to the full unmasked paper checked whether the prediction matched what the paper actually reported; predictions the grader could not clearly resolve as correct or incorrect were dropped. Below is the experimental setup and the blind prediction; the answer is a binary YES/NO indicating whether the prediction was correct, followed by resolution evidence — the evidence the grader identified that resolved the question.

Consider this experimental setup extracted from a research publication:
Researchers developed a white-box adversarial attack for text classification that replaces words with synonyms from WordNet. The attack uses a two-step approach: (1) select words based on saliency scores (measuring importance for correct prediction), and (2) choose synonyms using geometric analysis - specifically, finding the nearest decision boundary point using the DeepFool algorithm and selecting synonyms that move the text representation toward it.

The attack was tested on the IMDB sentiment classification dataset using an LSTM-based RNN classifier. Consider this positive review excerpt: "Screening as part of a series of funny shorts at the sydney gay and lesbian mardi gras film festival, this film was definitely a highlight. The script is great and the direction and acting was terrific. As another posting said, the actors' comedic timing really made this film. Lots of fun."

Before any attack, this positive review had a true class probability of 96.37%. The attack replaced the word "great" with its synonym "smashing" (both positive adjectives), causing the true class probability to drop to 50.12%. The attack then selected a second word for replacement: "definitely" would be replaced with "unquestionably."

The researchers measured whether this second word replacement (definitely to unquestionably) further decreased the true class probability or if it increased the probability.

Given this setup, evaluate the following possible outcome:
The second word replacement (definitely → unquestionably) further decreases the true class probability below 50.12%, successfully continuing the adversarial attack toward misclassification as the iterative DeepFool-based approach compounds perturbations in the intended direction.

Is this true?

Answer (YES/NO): YES